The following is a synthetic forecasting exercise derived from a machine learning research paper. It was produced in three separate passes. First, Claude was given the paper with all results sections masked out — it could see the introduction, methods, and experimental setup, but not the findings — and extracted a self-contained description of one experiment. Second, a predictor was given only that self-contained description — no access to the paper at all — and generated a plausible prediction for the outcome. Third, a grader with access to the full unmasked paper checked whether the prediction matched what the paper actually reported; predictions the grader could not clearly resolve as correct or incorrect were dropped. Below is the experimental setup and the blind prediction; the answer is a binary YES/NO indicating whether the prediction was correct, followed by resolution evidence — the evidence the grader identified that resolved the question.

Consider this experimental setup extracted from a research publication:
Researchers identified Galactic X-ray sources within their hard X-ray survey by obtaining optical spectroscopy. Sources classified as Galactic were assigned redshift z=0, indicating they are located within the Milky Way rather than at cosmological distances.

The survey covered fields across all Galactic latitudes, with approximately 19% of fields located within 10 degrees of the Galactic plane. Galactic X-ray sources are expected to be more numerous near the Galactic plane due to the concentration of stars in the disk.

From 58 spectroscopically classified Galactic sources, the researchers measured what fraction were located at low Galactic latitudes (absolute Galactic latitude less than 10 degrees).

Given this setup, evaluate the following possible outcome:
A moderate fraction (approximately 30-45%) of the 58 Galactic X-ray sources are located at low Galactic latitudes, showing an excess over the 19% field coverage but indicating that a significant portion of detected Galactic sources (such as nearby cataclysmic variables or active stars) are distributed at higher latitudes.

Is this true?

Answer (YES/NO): YES